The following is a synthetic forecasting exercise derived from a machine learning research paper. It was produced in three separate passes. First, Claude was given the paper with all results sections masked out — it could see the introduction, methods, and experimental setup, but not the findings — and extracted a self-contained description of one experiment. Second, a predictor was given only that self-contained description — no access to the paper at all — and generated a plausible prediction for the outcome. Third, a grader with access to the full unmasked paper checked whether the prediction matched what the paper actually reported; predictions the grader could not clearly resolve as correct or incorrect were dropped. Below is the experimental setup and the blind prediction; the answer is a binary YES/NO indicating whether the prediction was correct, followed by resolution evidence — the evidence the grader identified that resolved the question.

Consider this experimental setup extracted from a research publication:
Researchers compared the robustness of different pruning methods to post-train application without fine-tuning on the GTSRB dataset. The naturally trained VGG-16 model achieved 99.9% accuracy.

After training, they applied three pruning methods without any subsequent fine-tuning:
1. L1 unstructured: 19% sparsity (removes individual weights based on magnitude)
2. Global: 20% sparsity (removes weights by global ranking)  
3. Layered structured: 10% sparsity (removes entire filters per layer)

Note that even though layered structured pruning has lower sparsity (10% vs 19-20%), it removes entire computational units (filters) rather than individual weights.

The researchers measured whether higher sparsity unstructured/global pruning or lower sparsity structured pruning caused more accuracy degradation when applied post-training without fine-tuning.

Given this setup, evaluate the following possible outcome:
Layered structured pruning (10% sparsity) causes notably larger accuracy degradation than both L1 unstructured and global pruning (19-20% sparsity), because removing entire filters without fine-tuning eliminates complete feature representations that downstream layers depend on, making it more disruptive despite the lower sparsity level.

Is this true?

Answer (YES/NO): YES